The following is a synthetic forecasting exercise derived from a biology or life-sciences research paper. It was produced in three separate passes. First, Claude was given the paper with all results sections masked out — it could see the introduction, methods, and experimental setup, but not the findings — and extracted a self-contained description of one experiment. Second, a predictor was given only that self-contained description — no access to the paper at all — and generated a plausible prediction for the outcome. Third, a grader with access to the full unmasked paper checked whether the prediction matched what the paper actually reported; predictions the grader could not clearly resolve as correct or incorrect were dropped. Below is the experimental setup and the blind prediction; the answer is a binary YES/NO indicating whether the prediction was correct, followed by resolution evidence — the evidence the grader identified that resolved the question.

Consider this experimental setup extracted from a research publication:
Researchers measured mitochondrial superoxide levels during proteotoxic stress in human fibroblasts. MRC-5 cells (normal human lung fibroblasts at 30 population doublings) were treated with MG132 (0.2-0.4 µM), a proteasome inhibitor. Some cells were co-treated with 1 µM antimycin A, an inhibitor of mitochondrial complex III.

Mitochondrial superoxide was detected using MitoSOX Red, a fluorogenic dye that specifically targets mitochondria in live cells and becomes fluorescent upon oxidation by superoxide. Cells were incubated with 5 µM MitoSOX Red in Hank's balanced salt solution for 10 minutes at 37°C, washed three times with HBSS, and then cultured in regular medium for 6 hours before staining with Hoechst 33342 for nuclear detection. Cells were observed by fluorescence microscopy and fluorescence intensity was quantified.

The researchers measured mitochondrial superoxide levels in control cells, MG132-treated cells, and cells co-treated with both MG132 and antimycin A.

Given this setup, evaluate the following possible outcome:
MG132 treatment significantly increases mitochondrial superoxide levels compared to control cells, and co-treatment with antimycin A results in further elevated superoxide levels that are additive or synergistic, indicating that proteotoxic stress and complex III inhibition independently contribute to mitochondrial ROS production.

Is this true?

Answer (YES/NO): NO